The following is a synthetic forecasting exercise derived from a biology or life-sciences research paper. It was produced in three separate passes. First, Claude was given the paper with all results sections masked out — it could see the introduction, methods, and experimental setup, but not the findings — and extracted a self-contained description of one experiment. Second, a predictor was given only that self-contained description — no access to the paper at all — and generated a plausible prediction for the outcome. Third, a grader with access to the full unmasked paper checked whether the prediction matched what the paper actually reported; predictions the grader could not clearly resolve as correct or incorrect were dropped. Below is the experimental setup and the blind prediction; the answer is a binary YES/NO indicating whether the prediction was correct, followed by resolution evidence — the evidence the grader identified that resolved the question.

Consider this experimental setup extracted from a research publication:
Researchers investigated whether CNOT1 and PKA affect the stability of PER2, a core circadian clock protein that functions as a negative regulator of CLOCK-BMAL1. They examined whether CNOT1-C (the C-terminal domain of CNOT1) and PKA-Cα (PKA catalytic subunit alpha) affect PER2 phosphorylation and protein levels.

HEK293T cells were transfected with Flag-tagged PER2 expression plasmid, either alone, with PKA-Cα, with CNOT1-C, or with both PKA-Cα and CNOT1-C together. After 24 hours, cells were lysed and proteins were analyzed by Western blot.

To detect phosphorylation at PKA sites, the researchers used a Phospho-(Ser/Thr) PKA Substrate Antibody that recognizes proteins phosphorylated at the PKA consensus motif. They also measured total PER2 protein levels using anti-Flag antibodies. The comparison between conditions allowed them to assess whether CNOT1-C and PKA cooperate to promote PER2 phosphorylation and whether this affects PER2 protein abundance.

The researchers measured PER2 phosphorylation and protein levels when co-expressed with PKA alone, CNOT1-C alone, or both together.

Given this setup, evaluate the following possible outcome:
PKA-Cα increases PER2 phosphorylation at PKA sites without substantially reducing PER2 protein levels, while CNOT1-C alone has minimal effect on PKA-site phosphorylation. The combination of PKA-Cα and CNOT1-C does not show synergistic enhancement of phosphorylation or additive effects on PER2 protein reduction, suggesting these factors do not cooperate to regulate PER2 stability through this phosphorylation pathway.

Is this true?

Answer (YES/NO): NO